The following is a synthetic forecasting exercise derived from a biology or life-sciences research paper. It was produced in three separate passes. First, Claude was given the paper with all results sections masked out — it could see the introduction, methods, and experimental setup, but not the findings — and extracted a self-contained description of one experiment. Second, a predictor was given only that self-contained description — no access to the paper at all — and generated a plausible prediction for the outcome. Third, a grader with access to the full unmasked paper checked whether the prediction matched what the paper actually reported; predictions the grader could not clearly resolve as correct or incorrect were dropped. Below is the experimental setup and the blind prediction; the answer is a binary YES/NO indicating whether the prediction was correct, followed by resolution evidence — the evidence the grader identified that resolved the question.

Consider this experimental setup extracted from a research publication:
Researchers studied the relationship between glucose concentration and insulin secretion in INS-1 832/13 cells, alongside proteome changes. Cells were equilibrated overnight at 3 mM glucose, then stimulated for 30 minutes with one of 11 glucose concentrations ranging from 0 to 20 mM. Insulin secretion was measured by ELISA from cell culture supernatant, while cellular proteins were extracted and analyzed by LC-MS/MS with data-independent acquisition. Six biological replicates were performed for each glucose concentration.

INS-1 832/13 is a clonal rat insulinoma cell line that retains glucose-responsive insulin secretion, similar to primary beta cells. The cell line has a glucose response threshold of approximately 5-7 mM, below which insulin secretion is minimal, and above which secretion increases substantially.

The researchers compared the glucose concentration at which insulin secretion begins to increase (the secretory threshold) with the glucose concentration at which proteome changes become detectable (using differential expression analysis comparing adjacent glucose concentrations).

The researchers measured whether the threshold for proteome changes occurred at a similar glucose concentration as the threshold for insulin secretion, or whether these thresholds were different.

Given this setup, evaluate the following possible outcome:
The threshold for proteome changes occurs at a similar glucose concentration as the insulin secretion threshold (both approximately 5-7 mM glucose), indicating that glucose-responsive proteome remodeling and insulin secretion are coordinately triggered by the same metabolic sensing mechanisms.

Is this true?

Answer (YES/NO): NO